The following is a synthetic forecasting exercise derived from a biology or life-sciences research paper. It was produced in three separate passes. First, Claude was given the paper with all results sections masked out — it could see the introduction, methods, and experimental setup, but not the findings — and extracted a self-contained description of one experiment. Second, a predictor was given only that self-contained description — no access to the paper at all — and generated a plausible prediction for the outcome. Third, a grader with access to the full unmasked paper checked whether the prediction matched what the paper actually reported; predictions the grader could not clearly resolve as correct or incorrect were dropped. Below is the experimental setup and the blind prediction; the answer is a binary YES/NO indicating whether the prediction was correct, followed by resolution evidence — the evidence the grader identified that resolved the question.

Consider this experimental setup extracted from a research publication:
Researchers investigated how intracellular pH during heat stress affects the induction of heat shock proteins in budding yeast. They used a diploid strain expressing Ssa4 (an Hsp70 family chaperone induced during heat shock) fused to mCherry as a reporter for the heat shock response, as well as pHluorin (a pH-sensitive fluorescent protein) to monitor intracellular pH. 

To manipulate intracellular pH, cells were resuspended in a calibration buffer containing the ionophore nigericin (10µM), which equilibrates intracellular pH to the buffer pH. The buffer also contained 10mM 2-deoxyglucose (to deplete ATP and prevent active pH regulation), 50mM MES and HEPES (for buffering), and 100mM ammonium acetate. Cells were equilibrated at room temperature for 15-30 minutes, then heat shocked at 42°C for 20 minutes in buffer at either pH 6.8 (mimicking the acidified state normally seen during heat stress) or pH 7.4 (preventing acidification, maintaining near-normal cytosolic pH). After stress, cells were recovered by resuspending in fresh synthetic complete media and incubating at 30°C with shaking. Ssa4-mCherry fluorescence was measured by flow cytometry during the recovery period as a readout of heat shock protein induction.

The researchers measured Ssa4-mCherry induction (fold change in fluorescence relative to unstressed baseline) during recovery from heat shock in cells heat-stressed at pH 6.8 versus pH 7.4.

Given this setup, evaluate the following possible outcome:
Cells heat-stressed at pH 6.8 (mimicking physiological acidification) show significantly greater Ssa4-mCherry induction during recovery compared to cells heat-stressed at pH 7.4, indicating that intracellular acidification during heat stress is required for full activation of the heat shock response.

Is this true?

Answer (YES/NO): YES